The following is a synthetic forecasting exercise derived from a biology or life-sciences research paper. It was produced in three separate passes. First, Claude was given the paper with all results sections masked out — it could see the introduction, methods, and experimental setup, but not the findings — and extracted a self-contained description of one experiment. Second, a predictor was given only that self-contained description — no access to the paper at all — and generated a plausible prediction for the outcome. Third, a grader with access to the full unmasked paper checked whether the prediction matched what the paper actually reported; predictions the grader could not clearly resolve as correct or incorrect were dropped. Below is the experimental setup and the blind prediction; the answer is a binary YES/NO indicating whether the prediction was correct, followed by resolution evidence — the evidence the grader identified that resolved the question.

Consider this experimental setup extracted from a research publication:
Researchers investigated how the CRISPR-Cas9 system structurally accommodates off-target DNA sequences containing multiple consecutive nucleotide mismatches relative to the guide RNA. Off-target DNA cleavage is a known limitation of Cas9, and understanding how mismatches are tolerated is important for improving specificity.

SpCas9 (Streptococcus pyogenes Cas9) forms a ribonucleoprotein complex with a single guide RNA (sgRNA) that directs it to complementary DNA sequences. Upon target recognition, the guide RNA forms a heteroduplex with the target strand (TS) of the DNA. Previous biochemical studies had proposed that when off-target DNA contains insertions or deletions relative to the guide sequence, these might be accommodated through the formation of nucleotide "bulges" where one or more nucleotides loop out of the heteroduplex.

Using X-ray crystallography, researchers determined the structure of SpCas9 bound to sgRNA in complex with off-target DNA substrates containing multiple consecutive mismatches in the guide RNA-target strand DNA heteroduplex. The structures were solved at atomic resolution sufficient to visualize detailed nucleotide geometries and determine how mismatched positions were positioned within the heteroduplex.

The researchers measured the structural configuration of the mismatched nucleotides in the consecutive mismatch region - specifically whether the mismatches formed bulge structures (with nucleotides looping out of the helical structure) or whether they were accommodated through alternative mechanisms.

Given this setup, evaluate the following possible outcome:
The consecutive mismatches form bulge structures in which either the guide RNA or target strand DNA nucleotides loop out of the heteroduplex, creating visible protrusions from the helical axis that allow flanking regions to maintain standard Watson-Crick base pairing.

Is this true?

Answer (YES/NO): NO